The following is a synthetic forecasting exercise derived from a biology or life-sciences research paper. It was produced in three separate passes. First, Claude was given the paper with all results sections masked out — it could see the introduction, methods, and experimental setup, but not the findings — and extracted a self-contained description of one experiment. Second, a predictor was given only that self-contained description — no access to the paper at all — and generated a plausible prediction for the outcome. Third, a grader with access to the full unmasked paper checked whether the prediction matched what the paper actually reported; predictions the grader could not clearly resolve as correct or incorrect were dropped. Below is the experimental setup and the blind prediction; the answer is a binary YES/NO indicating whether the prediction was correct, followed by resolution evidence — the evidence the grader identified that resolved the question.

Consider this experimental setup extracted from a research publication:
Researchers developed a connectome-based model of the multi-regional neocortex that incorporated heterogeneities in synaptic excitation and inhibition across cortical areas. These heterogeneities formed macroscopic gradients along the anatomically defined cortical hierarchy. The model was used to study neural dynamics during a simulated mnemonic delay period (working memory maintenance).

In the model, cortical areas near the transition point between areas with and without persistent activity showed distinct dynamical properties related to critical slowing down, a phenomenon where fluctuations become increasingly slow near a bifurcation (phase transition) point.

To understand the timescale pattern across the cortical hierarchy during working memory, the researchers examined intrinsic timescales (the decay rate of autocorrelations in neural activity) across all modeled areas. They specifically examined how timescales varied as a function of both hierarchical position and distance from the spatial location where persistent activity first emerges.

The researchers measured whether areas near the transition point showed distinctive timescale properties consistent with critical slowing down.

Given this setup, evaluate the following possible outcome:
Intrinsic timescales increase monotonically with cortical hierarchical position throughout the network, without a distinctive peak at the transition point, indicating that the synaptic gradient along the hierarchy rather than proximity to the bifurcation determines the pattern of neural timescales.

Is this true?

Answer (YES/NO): NO